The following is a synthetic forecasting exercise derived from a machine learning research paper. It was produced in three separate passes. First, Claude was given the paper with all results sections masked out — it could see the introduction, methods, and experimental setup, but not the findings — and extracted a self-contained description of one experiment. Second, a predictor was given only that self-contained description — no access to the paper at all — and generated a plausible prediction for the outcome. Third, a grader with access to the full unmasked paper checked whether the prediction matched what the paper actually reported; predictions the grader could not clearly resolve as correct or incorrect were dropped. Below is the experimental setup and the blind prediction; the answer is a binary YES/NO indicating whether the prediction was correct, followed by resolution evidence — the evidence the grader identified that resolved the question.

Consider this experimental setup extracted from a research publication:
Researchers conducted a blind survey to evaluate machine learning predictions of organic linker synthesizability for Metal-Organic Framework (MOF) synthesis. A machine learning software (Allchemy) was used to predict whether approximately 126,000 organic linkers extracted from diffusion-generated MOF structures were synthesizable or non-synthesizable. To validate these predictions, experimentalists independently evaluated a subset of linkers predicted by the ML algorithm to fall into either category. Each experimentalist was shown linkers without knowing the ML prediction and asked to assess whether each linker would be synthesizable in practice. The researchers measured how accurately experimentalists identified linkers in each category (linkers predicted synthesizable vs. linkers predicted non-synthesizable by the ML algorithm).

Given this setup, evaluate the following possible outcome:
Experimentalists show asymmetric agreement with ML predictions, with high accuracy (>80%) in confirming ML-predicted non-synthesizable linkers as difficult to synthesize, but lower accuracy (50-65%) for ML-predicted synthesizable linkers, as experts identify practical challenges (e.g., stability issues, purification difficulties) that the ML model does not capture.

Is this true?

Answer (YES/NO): NO